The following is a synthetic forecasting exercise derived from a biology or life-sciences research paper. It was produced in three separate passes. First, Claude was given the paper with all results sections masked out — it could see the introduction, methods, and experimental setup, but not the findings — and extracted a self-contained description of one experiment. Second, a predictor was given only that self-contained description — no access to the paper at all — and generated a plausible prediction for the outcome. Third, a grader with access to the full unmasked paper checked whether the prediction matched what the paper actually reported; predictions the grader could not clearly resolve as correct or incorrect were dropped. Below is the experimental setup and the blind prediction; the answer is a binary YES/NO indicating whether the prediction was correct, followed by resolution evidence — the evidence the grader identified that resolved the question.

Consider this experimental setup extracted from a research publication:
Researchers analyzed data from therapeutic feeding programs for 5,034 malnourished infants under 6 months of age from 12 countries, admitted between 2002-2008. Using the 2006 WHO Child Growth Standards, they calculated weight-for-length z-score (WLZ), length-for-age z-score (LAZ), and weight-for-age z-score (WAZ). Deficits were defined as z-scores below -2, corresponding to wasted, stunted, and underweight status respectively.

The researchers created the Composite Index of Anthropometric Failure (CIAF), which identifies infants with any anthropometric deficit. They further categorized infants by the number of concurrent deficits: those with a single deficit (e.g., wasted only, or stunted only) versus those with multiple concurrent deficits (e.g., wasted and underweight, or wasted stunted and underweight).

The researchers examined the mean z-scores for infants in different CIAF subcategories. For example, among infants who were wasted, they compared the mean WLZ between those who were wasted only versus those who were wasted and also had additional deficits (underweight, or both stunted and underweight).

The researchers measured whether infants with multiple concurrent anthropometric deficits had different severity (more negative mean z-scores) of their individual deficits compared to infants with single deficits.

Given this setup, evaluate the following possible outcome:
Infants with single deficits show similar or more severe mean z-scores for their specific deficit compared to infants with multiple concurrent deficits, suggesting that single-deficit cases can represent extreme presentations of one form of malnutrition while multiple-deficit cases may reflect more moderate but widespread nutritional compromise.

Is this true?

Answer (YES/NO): NO